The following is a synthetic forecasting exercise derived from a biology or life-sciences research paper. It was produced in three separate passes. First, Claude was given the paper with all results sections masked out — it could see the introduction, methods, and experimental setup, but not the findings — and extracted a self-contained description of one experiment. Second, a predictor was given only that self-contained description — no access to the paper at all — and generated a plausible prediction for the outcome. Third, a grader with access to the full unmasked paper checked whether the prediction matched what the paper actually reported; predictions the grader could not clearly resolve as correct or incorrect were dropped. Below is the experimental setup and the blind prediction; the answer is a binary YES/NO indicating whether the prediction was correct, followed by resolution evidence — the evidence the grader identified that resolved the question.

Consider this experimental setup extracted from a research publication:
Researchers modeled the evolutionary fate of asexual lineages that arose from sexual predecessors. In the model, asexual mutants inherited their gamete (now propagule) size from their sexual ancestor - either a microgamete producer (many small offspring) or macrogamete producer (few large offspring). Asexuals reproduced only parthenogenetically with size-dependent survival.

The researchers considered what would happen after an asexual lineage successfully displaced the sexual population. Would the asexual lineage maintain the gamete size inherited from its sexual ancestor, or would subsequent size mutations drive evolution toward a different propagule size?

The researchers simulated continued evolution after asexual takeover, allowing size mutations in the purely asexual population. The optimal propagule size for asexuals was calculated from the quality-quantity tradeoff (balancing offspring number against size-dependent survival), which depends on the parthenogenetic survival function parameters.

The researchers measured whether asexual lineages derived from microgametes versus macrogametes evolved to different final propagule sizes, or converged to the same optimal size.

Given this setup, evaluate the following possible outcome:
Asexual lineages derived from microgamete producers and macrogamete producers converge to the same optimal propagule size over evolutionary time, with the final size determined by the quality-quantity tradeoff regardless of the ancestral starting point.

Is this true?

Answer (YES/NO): YES